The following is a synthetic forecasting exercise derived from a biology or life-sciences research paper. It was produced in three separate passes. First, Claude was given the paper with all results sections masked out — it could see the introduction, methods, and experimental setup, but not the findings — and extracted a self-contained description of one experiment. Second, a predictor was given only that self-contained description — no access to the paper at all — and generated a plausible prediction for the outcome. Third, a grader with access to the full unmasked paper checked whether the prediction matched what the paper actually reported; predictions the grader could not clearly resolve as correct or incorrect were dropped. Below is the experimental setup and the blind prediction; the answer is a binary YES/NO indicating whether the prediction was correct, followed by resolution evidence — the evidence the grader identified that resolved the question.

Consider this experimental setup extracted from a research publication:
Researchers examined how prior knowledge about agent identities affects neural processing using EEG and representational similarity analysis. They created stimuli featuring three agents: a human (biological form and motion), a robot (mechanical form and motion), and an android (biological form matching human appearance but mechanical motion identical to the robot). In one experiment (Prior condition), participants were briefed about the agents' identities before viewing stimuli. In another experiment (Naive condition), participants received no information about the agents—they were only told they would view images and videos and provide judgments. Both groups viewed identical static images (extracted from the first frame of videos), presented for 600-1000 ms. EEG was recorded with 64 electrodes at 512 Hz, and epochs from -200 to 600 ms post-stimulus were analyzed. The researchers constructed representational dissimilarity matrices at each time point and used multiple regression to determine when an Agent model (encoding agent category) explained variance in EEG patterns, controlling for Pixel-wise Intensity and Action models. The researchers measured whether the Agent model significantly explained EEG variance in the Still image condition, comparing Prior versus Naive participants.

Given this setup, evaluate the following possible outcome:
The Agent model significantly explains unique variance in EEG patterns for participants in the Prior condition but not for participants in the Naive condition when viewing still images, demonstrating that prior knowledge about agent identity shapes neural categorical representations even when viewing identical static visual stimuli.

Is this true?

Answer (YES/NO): NO